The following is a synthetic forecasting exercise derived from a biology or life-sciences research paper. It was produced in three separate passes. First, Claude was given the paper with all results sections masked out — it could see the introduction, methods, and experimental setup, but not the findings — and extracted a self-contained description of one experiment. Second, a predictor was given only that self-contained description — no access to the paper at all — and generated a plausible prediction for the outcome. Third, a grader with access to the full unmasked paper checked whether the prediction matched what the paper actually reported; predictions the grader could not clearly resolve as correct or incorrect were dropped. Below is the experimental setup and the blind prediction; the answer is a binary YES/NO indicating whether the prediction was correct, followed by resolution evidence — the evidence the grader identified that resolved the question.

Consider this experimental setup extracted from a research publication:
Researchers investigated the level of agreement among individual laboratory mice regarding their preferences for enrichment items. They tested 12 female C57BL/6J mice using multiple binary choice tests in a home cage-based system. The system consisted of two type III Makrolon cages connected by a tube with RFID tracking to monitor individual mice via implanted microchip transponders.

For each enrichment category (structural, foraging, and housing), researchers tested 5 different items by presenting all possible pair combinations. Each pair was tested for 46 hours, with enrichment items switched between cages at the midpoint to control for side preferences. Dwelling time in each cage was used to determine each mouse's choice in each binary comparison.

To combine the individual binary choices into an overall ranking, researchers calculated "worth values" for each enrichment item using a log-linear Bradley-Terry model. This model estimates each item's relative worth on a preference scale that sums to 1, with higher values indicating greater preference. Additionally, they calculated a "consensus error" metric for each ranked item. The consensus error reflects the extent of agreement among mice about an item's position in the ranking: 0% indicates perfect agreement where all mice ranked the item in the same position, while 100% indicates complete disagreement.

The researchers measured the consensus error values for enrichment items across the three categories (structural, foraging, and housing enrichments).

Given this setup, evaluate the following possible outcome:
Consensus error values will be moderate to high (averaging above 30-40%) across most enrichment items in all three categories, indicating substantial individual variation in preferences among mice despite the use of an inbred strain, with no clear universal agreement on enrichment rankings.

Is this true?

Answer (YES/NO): YES